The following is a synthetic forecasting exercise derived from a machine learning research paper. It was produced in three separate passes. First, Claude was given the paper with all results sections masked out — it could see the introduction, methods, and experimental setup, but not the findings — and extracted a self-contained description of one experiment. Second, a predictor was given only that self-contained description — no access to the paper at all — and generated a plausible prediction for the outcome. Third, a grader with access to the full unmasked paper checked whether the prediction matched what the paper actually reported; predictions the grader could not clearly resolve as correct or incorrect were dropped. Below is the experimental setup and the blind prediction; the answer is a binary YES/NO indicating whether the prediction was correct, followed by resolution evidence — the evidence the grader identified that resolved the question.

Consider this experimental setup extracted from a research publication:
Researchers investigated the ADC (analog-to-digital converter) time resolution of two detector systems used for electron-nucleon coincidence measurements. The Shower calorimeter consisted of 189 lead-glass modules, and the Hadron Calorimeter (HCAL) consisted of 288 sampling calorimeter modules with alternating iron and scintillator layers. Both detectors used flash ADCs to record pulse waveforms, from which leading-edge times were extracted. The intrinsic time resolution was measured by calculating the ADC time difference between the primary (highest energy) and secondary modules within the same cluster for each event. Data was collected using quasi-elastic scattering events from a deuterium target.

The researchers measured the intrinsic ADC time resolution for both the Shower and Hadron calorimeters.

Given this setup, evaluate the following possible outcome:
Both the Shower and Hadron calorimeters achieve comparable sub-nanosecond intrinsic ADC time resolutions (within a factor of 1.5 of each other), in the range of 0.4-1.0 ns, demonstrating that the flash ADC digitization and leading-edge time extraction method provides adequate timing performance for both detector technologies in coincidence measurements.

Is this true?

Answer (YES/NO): NO